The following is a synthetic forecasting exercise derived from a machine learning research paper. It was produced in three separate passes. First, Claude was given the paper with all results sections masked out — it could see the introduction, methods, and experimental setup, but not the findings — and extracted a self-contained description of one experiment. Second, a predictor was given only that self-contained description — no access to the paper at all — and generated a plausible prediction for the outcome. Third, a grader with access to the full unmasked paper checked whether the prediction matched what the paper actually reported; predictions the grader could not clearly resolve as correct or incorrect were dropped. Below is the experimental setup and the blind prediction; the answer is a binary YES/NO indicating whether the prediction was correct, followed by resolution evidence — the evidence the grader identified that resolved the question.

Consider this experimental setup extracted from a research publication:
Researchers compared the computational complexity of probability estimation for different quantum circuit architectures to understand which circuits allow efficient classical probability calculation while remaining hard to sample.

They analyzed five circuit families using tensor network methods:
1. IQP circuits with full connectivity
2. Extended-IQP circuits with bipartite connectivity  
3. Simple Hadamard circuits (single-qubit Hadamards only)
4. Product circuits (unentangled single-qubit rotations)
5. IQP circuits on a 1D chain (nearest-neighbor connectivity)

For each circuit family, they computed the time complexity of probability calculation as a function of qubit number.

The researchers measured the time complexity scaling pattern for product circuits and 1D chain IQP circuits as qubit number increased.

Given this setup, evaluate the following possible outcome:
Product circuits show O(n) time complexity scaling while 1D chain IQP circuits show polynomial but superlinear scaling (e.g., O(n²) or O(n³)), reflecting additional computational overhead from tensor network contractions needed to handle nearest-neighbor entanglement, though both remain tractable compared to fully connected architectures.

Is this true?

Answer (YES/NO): NO